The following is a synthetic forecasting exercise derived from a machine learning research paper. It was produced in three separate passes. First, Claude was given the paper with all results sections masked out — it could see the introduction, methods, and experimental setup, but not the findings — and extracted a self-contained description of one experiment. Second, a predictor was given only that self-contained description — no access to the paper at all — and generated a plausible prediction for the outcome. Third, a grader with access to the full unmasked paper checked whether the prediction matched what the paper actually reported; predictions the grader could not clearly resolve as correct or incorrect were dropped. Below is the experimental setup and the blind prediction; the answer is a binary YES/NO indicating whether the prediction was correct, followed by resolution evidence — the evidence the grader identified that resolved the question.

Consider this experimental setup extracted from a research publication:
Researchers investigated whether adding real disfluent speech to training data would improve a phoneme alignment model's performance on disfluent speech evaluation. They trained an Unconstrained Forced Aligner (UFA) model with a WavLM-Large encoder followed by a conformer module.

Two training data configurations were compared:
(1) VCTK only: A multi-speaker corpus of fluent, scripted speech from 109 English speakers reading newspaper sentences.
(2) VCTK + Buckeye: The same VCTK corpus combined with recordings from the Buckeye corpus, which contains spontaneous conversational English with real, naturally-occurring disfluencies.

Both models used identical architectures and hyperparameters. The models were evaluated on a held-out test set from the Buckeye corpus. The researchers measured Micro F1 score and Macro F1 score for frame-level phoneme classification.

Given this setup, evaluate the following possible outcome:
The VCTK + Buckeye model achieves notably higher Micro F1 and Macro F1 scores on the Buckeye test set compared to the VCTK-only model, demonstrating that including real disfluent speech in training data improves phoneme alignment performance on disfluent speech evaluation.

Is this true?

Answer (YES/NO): NO